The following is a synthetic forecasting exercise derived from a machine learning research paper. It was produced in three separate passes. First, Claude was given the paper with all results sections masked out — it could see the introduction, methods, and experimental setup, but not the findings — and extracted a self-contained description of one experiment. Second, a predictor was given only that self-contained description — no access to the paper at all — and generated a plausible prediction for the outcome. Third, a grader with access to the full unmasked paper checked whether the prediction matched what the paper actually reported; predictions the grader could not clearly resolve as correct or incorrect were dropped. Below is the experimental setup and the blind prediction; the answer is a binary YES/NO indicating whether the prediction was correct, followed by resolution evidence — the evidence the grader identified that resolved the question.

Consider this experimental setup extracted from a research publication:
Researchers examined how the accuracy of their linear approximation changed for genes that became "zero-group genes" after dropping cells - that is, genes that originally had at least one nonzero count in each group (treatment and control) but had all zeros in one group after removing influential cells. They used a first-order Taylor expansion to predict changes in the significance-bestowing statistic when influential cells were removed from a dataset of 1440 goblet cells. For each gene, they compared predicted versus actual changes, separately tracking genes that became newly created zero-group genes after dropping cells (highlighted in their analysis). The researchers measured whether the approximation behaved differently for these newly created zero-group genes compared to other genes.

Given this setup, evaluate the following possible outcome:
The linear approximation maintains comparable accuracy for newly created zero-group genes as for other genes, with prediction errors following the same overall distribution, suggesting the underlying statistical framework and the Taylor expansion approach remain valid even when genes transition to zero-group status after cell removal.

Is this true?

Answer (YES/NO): NO